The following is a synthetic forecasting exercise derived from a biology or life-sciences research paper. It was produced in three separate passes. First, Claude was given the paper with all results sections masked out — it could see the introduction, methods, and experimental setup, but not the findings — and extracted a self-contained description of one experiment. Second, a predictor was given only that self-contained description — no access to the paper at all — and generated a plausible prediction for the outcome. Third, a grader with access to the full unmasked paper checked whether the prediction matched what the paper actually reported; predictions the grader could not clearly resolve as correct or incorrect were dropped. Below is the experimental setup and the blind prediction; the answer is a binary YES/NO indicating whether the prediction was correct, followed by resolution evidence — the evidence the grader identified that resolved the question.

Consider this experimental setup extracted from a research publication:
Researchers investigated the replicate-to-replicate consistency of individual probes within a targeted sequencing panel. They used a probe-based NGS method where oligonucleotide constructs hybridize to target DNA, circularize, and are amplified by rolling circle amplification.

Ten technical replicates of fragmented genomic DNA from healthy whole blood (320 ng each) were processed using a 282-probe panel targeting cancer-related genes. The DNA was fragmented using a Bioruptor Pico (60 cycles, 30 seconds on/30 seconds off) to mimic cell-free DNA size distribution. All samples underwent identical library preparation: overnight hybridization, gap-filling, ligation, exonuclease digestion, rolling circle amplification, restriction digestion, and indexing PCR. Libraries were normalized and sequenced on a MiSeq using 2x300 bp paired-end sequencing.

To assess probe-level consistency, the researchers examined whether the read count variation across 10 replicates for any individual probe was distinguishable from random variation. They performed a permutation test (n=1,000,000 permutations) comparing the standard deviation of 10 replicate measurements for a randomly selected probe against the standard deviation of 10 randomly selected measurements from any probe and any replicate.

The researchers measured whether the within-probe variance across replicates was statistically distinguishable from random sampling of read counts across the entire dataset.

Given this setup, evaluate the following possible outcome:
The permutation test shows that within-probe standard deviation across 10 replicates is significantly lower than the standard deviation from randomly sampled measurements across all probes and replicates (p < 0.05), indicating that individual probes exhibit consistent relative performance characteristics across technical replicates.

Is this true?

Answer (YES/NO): YES